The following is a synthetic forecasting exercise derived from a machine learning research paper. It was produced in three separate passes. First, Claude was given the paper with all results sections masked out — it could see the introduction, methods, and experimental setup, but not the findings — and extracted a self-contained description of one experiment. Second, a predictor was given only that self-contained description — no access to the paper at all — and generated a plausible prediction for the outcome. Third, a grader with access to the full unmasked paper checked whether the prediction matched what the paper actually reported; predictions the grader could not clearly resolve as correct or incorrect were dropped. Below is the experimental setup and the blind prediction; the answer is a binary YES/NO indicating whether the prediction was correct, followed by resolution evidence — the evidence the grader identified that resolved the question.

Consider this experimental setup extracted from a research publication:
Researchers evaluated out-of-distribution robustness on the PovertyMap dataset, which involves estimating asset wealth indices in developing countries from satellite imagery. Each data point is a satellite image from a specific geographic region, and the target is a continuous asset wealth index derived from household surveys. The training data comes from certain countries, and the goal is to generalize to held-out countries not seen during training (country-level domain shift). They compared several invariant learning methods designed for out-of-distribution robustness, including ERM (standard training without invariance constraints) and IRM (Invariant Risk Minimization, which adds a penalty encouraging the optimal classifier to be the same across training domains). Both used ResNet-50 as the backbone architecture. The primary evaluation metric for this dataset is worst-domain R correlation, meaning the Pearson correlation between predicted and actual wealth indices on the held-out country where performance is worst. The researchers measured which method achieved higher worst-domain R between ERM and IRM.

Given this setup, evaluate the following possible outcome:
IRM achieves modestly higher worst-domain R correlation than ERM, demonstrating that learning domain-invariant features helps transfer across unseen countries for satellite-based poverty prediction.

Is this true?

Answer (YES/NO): NO